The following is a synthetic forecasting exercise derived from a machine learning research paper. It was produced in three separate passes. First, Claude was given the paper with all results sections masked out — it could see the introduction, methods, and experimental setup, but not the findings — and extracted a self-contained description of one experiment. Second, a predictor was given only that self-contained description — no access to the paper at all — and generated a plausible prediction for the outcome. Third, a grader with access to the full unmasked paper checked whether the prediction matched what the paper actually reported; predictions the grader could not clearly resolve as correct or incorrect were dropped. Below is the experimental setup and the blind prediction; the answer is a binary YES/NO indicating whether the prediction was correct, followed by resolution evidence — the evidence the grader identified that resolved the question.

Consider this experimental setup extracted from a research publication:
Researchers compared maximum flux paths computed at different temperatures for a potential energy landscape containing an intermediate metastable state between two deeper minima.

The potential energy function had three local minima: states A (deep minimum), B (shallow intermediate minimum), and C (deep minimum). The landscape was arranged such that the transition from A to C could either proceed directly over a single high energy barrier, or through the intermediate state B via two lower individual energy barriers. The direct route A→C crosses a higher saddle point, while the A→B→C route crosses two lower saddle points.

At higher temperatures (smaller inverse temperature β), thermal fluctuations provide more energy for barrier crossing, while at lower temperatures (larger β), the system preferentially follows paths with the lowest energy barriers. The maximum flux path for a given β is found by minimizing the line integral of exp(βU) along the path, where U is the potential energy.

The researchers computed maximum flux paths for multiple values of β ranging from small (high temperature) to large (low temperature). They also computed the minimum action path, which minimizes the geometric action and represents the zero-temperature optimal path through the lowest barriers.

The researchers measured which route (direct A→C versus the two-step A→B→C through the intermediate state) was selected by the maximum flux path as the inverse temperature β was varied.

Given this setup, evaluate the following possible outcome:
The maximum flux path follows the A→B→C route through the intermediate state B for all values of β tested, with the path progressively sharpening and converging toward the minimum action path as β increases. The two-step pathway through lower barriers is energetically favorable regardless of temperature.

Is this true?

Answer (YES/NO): NO